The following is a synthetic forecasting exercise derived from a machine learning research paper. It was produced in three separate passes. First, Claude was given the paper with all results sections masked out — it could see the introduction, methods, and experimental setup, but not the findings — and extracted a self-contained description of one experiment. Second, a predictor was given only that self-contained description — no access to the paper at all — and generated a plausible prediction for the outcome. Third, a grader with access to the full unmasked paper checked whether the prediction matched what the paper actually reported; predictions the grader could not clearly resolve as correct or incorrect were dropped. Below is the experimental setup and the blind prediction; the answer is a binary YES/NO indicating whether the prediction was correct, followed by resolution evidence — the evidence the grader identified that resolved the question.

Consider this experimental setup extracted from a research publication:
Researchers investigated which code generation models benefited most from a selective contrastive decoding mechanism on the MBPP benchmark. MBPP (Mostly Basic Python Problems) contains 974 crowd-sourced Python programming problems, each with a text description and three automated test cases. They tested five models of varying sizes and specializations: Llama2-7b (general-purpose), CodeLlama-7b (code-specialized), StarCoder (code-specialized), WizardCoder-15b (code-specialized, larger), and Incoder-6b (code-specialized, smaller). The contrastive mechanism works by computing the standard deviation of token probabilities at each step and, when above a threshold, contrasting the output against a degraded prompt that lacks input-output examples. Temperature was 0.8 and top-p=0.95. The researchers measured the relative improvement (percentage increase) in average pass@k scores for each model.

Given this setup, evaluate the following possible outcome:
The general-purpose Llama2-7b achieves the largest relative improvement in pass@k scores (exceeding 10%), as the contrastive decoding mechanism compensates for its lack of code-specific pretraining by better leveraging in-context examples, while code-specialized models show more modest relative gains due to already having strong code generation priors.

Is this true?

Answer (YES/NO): NO